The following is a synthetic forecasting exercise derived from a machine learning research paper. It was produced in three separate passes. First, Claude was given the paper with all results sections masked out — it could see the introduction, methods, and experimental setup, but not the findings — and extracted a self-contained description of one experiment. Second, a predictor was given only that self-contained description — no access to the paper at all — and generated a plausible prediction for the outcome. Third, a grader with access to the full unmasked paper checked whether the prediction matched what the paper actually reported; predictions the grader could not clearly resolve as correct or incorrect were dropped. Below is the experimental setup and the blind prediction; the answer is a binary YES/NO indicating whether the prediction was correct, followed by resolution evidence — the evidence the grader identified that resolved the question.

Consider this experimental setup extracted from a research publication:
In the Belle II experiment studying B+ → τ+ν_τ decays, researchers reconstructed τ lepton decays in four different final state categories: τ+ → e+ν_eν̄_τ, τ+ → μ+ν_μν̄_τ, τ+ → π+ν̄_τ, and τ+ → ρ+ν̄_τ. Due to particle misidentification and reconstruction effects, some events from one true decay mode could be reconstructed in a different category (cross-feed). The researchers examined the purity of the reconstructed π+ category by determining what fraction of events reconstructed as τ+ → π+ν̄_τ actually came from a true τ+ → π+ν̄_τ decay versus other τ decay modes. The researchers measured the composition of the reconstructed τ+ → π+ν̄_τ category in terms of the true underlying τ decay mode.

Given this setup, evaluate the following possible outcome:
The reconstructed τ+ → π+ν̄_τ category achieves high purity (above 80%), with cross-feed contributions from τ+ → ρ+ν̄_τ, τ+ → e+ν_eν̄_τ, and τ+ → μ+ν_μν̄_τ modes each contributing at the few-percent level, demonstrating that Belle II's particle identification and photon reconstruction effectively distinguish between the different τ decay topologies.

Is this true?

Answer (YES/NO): NO